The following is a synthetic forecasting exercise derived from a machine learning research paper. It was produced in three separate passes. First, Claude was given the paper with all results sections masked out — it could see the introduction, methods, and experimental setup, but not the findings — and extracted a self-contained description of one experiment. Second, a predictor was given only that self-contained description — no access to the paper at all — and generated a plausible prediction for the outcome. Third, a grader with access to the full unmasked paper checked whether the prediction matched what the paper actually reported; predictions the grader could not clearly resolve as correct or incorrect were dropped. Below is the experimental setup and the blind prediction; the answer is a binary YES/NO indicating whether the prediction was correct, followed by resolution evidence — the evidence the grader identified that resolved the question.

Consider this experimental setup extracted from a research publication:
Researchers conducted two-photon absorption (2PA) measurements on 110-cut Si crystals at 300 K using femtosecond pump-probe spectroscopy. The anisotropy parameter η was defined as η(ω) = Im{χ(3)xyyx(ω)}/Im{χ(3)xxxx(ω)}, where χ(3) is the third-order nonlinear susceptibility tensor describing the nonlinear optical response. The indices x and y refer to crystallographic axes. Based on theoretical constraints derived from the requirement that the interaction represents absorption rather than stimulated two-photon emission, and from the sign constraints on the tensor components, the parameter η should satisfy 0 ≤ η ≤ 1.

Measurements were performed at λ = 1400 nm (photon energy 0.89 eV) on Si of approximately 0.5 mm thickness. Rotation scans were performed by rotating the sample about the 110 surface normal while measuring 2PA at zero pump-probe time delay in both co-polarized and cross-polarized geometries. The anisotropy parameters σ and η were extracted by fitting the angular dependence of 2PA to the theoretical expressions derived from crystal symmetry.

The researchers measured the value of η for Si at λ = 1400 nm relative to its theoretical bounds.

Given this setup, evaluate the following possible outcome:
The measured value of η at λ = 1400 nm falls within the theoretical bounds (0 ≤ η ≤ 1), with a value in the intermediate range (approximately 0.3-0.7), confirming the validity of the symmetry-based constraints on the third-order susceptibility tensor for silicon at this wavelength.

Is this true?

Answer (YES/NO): NO